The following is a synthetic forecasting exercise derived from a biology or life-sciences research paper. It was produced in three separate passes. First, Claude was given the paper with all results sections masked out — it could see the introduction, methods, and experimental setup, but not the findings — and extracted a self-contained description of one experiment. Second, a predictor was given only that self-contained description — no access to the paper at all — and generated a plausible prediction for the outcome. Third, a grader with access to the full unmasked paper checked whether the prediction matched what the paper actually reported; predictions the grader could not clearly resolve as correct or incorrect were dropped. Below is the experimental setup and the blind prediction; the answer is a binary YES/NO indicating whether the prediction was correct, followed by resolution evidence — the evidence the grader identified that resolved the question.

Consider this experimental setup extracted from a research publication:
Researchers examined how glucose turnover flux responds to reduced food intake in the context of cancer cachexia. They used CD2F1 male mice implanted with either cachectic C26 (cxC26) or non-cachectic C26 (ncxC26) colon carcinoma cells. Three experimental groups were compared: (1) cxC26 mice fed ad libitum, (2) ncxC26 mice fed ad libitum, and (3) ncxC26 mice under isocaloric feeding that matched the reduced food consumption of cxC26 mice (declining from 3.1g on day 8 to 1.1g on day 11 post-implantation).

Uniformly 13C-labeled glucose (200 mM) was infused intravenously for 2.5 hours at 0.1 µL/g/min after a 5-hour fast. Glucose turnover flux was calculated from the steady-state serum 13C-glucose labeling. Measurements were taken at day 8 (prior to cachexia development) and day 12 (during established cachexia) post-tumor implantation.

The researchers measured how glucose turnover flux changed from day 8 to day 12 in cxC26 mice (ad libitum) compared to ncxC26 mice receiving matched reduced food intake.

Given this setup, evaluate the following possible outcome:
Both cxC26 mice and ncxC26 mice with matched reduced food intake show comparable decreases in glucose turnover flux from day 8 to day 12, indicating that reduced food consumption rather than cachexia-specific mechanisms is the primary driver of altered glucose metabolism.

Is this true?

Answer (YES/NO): NO